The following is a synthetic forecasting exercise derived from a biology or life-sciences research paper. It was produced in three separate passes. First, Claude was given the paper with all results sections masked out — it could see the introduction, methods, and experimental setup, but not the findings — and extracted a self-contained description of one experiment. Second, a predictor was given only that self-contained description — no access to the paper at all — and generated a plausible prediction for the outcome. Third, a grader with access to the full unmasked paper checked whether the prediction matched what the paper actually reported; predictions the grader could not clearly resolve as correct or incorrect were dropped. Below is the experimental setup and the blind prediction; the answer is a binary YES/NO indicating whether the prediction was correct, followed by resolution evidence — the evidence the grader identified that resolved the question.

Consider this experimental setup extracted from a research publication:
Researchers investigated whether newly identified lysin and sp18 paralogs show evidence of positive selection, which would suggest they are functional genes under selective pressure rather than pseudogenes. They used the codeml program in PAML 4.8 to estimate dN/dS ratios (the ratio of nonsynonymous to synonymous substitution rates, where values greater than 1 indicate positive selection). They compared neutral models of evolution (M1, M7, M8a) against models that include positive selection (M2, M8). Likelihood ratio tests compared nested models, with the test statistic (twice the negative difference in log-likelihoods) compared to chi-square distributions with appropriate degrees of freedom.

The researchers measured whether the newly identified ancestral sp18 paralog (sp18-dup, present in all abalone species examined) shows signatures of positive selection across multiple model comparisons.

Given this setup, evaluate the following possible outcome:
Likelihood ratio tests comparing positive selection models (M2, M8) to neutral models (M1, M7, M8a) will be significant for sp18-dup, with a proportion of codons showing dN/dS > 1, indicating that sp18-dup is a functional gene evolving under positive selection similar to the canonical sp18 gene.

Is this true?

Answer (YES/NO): NO